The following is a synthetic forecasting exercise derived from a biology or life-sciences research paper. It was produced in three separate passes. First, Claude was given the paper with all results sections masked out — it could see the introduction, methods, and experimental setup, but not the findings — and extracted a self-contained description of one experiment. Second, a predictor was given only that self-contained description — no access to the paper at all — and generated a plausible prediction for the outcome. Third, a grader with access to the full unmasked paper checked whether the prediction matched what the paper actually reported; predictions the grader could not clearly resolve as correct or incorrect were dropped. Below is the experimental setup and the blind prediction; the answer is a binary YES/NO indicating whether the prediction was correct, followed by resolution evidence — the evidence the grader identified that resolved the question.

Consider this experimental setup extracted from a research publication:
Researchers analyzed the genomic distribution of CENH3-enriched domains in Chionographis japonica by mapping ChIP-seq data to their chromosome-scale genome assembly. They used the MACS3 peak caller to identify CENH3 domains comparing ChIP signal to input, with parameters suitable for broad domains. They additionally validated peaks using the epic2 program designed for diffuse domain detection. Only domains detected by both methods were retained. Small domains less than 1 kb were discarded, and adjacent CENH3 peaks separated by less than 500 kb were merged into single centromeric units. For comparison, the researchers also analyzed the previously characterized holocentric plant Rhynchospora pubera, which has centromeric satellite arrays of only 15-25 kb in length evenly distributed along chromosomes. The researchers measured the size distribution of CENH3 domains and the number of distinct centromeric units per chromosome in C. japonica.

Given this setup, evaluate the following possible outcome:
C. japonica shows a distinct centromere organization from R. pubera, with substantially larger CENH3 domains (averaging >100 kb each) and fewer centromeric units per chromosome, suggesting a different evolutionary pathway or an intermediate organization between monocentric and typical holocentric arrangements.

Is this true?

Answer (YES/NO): YES